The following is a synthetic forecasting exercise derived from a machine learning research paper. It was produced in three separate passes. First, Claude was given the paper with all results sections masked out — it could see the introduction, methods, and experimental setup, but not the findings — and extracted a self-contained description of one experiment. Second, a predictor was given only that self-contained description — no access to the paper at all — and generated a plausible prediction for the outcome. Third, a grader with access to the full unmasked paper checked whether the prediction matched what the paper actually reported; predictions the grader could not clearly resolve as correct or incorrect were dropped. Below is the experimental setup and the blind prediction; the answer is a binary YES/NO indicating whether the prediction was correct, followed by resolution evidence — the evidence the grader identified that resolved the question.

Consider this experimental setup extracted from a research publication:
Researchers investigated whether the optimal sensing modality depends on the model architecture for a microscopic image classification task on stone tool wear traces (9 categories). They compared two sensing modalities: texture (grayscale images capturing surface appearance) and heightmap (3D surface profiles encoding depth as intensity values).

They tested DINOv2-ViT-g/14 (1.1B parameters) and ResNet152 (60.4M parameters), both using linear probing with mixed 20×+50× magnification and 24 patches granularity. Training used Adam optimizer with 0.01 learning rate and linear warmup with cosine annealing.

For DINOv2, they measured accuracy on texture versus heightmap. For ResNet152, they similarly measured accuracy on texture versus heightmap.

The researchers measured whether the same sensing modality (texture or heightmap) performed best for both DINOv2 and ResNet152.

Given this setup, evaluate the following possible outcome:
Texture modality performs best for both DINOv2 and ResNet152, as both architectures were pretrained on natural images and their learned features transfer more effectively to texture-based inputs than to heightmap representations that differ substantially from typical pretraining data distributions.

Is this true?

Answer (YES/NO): NO